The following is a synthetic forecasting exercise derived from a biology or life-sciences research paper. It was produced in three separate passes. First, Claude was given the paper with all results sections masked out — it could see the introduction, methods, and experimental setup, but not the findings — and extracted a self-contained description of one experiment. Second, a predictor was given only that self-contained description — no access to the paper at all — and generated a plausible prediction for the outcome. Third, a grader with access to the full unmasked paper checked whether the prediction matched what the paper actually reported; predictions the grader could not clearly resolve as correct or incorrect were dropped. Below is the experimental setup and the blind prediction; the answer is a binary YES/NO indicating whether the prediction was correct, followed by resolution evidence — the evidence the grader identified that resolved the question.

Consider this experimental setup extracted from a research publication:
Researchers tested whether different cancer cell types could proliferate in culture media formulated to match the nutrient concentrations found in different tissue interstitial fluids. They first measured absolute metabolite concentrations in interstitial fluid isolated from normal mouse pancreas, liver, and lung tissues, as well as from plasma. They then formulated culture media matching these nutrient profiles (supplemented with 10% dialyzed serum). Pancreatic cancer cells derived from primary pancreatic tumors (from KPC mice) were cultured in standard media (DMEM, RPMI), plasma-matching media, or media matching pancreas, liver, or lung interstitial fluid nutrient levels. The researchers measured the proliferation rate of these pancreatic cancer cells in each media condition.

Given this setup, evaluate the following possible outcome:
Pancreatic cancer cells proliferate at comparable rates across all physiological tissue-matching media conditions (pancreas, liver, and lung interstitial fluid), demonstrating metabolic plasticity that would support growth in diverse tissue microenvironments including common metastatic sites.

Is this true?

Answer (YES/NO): NO